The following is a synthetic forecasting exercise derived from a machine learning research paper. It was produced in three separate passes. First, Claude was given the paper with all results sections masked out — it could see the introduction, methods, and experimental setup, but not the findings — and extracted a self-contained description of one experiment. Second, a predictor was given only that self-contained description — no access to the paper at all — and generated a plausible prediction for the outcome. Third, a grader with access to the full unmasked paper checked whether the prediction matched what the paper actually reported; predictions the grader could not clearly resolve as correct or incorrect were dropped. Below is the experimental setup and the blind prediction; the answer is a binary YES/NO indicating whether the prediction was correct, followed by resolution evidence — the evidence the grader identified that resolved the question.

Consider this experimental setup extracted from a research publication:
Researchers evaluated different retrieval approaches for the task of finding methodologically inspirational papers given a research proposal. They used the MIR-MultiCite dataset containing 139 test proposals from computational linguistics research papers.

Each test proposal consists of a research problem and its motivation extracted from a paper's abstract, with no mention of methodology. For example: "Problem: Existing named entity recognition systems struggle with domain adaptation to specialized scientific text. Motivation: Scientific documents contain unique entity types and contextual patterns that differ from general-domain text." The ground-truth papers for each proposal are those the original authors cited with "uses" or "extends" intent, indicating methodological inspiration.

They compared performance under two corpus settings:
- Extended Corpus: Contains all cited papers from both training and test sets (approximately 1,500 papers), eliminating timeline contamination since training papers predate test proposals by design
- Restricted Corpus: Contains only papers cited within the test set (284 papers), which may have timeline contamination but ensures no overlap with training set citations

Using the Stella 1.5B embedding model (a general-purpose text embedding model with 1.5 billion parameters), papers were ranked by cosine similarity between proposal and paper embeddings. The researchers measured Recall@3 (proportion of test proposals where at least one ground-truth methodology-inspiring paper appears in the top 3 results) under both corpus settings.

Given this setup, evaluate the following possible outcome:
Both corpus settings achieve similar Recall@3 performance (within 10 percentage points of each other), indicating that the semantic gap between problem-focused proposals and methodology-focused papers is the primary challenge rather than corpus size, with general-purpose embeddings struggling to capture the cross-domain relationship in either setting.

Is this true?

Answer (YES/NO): YES